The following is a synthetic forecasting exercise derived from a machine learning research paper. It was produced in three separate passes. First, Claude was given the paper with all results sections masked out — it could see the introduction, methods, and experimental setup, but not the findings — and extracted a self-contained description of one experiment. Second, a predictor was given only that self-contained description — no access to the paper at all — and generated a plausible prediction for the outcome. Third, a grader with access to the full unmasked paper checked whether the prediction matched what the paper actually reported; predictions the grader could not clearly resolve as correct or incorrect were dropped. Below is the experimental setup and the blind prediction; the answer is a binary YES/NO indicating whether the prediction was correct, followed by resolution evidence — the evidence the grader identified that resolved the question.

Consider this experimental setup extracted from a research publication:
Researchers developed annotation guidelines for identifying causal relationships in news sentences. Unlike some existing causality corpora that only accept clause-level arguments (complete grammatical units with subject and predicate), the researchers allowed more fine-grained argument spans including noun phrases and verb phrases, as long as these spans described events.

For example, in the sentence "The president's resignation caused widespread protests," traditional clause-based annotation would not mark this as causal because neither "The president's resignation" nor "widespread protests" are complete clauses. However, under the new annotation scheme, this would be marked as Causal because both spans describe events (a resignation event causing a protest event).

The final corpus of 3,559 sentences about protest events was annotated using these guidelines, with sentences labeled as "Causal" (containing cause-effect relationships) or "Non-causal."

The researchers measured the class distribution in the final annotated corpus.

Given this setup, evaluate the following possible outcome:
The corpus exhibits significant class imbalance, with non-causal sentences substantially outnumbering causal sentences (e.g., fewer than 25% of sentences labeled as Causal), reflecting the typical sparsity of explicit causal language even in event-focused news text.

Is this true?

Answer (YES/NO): NO